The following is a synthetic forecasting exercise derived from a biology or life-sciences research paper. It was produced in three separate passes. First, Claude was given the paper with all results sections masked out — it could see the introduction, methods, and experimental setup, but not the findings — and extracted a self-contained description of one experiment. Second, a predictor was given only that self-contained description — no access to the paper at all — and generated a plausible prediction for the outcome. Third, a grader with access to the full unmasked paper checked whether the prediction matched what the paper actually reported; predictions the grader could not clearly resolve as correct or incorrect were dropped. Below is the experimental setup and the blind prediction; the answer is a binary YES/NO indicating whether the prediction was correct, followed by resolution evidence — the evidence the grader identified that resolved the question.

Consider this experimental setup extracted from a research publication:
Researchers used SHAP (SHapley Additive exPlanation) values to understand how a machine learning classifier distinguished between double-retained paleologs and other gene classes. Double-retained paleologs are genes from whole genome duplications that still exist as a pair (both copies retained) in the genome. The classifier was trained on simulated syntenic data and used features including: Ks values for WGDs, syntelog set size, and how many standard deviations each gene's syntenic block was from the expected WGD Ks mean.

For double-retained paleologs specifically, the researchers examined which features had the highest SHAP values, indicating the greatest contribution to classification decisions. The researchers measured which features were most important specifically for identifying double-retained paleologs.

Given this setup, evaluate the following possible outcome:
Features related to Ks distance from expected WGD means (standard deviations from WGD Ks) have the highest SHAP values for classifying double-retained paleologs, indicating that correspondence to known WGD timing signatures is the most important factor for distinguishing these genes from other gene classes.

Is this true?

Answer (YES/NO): YES